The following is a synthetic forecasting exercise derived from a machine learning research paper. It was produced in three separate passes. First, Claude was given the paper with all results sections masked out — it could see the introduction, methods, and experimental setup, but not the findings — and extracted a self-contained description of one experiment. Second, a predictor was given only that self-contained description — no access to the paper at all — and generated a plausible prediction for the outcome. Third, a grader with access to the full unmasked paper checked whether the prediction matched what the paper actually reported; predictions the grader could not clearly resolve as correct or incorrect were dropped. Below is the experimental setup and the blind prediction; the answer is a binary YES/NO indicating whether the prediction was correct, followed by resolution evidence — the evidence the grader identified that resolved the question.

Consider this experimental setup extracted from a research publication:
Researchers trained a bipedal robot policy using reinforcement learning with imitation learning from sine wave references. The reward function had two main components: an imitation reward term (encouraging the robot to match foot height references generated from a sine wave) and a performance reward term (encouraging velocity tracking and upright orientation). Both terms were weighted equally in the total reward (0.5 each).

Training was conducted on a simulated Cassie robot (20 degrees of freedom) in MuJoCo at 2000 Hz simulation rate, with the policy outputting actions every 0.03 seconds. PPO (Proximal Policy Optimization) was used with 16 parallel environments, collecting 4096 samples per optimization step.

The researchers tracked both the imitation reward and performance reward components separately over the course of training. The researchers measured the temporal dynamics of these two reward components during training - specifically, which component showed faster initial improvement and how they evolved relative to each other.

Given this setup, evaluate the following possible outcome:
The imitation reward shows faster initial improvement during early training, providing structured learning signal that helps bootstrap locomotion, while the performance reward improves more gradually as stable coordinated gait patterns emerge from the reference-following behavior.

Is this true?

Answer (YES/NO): YES